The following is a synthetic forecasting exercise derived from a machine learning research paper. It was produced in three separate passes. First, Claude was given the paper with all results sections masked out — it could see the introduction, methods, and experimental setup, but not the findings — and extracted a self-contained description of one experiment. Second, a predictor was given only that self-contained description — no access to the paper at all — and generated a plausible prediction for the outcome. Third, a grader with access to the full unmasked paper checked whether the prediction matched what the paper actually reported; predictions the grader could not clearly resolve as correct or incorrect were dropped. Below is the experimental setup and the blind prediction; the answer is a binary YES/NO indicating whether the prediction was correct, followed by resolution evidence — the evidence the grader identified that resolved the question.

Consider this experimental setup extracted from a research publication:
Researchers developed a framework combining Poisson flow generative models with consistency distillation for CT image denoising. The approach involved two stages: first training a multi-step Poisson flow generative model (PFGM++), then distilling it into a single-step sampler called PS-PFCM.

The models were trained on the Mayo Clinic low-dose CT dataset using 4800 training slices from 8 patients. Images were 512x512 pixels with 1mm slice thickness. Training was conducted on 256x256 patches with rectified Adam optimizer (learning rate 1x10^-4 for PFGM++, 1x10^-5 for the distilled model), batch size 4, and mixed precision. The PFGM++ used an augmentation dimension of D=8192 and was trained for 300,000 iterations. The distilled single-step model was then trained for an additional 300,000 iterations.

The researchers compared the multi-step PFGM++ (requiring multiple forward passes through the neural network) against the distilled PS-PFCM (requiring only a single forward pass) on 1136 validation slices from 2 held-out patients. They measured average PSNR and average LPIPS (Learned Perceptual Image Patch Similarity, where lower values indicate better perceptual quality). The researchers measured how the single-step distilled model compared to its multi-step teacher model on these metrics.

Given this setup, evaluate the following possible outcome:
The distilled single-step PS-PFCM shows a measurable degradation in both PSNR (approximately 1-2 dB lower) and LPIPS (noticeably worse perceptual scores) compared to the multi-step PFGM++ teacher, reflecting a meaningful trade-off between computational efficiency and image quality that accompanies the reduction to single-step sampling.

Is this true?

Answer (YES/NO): YES